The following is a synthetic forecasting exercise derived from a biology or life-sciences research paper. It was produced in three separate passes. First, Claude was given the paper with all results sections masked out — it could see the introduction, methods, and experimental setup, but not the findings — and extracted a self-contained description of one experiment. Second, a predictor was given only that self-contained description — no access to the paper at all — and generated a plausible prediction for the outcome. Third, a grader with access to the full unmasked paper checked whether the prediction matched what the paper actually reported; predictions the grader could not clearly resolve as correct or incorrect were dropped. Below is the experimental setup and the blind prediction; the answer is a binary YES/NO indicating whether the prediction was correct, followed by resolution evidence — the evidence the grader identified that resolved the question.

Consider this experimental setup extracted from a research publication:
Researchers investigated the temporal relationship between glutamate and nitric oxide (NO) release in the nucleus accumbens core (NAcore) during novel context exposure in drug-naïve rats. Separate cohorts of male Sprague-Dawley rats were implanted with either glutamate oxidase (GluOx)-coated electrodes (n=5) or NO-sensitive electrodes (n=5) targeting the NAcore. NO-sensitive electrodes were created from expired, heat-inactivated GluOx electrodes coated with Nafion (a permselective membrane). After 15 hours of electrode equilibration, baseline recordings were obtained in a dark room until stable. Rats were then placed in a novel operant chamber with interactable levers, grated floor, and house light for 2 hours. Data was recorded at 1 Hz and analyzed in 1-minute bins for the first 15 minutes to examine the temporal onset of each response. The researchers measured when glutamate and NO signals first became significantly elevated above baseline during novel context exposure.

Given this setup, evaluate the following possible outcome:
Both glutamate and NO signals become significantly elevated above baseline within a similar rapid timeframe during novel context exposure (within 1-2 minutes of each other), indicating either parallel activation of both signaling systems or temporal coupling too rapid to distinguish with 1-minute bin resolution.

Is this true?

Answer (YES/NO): NO